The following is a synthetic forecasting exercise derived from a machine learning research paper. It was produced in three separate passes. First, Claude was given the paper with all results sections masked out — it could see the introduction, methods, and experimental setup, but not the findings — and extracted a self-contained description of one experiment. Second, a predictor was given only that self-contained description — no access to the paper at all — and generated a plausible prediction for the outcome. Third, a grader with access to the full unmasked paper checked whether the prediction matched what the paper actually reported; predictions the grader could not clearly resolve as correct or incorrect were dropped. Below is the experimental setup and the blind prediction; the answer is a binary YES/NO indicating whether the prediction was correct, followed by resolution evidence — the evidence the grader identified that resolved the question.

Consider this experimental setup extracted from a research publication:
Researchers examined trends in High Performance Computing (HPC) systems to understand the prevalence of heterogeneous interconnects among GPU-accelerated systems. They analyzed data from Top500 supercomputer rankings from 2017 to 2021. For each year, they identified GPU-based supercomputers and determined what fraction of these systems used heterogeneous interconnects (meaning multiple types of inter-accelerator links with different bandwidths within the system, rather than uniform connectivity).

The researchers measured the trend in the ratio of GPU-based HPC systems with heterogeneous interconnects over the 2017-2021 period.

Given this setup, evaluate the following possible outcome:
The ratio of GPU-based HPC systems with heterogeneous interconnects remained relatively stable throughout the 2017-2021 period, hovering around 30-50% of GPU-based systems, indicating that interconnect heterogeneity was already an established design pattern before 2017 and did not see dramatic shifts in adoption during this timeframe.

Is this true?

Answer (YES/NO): NO